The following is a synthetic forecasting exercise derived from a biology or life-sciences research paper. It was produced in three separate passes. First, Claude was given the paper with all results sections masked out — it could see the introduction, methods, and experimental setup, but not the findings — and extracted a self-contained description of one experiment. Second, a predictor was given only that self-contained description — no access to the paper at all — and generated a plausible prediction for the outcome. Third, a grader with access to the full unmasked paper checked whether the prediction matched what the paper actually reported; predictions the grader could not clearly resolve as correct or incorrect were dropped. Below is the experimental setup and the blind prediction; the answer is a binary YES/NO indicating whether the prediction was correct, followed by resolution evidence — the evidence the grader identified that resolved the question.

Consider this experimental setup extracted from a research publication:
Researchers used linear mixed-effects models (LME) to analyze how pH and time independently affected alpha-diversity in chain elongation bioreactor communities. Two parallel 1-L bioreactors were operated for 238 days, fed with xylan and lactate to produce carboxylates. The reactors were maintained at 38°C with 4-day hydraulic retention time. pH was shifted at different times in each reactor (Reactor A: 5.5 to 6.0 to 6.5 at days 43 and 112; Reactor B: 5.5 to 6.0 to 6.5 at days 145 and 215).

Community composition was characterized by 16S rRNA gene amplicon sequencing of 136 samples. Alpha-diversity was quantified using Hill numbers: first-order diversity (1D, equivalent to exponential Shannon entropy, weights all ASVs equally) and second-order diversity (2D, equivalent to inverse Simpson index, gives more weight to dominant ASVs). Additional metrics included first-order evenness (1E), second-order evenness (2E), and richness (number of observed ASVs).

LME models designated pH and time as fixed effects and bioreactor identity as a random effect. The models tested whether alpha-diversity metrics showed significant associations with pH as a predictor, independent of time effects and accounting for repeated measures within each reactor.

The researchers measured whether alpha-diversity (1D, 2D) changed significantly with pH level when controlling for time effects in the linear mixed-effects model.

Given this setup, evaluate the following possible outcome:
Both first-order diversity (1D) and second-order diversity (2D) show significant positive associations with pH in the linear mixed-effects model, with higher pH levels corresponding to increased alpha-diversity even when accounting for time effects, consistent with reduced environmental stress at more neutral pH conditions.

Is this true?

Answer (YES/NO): NO